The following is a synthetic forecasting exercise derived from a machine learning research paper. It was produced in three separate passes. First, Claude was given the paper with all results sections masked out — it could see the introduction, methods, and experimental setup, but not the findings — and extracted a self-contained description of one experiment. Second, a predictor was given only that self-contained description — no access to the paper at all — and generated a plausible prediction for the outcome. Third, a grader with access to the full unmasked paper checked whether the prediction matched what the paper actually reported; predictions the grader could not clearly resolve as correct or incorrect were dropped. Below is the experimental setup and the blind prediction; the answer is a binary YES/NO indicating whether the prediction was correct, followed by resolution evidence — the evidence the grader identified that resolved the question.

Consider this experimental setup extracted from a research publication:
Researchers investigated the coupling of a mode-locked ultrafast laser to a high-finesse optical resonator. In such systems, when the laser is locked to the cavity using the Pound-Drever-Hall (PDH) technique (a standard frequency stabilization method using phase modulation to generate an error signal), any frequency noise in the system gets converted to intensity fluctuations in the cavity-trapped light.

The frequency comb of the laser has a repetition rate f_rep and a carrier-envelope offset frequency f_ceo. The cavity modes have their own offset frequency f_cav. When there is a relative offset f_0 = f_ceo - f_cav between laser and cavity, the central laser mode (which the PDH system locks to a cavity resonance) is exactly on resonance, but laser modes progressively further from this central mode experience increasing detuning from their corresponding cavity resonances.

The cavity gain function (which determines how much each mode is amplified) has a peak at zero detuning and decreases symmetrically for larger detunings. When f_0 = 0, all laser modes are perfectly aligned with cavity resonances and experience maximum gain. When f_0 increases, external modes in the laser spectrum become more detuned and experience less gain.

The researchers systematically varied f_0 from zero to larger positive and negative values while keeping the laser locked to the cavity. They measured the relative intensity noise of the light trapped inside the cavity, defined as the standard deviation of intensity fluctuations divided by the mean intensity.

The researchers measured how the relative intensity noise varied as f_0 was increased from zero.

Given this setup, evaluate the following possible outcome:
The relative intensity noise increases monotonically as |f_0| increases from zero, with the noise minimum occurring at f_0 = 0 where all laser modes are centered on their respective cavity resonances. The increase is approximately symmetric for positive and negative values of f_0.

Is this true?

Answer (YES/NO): NO